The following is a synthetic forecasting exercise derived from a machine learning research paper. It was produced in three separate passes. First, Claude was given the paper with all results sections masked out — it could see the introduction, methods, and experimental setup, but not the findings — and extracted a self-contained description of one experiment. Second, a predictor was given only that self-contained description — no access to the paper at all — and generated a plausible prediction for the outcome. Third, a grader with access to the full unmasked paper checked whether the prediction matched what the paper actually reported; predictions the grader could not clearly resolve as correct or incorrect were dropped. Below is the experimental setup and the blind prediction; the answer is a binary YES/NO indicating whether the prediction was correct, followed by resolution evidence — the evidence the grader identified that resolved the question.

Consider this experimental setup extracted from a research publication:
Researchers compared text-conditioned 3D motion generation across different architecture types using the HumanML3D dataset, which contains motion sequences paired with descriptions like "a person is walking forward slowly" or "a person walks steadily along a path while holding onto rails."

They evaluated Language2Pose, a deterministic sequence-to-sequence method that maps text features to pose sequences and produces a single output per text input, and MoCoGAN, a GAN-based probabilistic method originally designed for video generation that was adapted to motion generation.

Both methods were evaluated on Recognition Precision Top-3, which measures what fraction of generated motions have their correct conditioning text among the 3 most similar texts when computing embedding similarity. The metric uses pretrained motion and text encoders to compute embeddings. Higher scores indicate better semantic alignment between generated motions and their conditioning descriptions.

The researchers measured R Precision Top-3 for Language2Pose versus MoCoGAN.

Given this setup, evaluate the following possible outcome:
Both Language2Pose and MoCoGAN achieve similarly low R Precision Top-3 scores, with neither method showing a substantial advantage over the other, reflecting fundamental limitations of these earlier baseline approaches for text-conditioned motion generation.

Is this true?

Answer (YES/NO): NO